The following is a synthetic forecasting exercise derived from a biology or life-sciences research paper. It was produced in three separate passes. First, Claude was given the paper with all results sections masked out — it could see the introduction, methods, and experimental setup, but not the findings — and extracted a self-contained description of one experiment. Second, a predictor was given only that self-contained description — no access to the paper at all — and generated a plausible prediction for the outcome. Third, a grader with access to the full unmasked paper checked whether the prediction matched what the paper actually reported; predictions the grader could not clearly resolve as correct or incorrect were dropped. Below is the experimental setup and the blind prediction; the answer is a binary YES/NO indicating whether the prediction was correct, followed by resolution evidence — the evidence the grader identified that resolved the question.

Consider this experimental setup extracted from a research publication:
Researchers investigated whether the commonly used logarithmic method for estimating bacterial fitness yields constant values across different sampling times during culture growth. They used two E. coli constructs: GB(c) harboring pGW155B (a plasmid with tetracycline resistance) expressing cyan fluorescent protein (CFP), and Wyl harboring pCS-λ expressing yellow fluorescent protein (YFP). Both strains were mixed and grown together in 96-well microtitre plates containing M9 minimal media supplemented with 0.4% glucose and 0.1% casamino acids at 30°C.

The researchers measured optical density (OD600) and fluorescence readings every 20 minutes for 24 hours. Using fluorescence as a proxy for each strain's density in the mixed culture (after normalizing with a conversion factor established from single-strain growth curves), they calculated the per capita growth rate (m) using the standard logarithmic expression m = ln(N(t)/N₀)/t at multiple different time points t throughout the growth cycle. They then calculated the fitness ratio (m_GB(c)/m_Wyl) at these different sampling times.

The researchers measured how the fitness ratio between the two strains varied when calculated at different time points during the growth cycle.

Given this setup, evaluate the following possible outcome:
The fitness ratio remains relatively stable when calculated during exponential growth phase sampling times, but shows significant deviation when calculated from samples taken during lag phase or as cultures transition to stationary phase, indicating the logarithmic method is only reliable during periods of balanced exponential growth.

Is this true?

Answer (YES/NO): NO